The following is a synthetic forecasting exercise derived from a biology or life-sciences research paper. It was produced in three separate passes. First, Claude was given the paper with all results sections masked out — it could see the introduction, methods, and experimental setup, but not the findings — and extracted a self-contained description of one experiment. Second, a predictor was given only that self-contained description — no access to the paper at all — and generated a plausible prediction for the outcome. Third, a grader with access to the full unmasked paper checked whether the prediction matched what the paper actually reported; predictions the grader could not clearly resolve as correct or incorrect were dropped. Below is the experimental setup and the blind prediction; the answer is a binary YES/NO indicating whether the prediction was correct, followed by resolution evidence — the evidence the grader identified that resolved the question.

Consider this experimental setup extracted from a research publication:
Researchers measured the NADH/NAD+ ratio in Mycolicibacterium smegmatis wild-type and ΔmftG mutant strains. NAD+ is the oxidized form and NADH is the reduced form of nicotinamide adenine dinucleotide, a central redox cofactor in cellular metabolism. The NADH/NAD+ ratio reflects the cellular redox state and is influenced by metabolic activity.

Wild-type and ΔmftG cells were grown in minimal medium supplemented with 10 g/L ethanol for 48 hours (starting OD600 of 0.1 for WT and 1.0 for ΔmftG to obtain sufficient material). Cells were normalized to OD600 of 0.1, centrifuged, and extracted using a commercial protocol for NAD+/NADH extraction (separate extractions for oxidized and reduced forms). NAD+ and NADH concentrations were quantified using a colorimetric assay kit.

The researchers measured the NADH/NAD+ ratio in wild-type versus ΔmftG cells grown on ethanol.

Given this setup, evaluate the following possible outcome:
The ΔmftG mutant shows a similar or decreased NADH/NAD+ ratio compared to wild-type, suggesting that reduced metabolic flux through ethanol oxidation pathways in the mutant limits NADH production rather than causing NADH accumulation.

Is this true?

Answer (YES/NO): YES